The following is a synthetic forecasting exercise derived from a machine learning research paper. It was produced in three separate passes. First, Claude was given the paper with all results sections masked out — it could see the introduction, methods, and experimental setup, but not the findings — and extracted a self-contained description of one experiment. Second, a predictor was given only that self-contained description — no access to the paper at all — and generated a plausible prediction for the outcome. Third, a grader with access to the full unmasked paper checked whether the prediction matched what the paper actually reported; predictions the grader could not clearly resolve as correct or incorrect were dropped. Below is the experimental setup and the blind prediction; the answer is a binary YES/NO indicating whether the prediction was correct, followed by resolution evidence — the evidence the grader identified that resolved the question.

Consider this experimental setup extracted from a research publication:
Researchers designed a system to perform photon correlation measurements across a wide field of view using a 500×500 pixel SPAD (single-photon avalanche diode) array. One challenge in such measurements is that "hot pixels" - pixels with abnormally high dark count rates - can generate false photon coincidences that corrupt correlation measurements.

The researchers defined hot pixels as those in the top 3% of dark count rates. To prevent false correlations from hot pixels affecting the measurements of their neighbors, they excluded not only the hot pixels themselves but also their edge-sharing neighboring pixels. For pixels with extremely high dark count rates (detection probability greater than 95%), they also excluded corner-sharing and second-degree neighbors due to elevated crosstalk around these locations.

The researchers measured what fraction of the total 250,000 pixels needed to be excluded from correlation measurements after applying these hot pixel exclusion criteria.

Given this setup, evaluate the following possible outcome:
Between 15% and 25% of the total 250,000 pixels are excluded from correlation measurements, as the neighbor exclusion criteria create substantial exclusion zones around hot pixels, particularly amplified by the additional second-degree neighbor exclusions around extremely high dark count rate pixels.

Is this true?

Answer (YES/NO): YES